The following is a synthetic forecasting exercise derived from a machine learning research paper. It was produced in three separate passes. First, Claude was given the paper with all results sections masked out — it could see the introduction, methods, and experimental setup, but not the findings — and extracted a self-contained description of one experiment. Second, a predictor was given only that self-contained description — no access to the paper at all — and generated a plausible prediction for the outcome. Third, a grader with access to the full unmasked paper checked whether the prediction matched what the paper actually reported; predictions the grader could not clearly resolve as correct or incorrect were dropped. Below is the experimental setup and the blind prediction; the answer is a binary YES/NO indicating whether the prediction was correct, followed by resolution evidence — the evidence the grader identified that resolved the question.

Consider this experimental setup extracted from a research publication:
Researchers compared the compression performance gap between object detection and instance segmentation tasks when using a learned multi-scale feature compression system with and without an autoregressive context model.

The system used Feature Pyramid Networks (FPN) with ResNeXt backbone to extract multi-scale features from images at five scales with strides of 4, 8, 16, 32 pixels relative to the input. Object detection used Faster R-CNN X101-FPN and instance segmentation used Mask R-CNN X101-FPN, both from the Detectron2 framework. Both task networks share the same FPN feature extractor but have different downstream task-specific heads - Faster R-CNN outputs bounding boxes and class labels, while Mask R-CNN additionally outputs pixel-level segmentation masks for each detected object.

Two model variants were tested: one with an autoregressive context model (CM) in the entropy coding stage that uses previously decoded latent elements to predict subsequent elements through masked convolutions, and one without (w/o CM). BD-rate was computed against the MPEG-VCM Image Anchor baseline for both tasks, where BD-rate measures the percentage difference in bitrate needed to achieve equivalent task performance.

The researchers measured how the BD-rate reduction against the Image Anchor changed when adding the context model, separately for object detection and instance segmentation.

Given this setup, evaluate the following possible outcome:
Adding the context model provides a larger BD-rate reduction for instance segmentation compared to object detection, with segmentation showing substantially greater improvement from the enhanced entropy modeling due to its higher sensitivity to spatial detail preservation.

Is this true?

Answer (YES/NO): YES